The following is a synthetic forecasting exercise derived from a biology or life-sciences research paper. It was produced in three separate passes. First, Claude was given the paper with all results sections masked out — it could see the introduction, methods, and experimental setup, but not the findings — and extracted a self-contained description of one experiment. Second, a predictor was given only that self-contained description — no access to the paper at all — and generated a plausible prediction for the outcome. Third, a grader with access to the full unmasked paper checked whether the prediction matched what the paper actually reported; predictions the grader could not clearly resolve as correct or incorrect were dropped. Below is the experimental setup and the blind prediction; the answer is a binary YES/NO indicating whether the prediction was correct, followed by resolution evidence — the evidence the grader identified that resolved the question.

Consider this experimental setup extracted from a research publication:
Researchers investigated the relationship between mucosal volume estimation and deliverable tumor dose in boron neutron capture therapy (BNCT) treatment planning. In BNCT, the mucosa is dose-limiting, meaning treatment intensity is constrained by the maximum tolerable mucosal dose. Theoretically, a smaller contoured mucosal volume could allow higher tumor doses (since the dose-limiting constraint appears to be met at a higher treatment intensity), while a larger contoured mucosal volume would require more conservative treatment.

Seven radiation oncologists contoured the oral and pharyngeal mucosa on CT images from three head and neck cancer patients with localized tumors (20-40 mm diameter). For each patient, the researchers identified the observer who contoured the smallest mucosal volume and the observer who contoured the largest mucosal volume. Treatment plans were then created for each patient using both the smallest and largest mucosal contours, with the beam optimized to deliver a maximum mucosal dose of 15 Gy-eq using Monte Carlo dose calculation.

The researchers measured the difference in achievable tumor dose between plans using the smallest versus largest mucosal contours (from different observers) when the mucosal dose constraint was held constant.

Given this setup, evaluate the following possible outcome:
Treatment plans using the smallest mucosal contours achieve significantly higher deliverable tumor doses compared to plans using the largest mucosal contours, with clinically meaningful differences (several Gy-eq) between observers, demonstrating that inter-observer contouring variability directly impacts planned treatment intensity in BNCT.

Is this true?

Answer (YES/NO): YES